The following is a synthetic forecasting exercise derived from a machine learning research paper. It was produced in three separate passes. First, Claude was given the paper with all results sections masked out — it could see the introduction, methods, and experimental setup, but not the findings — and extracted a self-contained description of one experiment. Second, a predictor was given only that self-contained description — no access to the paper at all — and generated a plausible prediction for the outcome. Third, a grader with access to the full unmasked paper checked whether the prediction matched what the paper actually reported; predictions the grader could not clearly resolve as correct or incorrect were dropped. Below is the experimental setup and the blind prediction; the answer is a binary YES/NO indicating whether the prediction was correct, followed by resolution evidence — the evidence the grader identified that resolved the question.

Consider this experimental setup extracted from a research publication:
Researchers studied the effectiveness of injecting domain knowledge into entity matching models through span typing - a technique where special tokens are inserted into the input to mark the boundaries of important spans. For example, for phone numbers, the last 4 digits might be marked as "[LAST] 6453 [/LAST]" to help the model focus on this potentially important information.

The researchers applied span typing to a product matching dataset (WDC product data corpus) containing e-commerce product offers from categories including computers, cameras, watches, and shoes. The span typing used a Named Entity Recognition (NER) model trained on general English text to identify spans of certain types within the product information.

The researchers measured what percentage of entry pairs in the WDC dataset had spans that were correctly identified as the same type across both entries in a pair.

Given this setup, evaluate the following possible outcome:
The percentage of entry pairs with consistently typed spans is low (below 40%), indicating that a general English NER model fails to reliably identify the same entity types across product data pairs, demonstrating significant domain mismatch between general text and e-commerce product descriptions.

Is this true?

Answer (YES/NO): NO